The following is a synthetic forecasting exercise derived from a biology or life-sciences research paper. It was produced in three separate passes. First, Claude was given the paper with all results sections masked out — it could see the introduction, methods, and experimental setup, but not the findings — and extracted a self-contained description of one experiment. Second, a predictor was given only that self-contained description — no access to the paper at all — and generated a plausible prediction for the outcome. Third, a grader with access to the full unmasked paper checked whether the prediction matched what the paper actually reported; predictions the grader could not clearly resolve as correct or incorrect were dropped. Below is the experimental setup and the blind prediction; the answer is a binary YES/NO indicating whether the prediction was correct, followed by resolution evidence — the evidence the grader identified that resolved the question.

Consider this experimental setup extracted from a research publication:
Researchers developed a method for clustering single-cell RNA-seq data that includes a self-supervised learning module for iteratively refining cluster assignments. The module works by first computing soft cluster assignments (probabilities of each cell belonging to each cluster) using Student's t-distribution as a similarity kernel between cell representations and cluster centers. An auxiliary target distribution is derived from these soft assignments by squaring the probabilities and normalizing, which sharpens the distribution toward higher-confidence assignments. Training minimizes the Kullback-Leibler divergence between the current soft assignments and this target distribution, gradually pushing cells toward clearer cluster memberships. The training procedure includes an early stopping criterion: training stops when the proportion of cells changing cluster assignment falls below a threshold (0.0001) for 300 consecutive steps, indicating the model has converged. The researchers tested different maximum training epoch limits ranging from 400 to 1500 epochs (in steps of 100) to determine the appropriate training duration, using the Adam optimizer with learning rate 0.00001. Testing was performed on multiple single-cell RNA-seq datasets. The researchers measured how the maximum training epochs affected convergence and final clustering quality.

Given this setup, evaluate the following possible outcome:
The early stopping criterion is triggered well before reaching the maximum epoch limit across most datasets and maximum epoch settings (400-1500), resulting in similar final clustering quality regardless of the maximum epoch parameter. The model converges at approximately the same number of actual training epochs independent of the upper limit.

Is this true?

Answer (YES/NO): NO